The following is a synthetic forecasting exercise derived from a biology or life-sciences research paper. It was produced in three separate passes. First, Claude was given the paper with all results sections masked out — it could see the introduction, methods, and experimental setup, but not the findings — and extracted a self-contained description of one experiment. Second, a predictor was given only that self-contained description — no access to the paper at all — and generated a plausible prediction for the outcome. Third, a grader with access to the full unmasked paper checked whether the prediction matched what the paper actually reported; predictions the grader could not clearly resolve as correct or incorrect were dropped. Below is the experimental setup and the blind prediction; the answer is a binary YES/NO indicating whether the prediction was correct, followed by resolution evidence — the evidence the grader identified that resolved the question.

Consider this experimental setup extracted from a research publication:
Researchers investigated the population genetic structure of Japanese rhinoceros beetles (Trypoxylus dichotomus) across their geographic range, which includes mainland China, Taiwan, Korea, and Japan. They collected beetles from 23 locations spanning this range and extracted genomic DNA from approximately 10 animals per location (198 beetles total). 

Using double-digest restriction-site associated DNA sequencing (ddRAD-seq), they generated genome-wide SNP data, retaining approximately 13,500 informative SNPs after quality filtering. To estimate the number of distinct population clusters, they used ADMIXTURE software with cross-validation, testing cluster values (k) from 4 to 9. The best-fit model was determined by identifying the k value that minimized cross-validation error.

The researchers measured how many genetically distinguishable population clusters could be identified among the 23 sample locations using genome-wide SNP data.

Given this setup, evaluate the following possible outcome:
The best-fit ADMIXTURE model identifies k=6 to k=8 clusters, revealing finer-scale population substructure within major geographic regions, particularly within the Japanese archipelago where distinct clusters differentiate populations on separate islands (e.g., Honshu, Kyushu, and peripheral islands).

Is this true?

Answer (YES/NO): YES